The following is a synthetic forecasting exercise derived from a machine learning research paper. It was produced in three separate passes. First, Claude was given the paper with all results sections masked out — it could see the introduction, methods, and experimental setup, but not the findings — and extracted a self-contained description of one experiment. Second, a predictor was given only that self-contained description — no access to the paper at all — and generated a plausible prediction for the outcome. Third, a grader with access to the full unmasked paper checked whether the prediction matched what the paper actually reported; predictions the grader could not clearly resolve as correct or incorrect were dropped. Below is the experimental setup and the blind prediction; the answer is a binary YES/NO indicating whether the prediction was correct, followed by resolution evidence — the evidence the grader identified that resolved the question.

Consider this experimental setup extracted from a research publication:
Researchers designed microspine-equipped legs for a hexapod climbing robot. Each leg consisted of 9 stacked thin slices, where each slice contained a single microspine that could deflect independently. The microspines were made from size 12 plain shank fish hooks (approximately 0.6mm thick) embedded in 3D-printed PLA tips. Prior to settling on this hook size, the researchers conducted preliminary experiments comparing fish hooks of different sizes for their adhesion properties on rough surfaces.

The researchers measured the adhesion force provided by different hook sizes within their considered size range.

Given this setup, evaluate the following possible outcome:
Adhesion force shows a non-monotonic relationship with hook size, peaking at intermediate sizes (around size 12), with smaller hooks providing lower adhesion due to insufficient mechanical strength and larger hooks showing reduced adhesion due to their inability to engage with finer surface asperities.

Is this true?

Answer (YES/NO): NO